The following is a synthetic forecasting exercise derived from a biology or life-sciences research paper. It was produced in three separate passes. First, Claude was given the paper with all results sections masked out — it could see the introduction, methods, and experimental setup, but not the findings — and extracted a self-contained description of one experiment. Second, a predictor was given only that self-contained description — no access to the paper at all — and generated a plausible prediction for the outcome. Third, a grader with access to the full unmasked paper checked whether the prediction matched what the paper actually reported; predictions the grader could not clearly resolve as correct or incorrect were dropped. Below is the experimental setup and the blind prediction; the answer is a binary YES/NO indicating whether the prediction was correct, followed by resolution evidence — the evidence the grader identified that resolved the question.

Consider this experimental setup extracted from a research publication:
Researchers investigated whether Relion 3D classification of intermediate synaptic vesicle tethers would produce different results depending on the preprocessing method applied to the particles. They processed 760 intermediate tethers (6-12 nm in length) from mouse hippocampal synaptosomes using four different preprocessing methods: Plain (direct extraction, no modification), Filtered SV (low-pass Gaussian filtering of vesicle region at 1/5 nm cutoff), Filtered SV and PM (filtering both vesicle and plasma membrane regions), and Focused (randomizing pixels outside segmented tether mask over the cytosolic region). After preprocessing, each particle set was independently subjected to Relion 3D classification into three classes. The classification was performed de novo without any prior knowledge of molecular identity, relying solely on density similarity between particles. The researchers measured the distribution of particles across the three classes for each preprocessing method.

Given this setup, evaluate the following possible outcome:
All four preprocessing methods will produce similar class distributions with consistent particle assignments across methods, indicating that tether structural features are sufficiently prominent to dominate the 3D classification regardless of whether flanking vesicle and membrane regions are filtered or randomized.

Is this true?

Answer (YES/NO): NO